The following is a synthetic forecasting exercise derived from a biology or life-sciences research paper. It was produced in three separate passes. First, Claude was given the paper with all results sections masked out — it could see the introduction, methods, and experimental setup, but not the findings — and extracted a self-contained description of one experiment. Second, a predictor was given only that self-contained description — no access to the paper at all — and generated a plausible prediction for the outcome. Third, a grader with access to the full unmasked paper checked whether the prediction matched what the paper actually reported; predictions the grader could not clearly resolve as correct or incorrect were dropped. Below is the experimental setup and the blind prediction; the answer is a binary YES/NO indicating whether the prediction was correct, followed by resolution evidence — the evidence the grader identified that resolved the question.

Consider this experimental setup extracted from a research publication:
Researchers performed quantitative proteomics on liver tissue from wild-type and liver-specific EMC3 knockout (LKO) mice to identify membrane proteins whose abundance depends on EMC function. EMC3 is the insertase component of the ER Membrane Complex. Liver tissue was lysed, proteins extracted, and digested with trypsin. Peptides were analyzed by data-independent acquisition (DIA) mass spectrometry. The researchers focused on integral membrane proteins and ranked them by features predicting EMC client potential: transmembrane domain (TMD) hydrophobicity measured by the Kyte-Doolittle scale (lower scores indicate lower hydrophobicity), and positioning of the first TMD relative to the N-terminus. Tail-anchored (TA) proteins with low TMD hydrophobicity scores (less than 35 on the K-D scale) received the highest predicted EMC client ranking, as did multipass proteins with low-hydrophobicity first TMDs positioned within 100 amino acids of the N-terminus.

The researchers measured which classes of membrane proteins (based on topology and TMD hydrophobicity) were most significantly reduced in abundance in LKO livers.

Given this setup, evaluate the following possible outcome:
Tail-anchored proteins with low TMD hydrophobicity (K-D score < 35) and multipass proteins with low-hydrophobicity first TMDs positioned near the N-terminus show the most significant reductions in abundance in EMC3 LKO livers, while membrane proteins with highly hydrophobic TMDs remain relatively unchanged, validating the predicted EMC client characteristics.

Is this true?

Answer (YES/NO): NO